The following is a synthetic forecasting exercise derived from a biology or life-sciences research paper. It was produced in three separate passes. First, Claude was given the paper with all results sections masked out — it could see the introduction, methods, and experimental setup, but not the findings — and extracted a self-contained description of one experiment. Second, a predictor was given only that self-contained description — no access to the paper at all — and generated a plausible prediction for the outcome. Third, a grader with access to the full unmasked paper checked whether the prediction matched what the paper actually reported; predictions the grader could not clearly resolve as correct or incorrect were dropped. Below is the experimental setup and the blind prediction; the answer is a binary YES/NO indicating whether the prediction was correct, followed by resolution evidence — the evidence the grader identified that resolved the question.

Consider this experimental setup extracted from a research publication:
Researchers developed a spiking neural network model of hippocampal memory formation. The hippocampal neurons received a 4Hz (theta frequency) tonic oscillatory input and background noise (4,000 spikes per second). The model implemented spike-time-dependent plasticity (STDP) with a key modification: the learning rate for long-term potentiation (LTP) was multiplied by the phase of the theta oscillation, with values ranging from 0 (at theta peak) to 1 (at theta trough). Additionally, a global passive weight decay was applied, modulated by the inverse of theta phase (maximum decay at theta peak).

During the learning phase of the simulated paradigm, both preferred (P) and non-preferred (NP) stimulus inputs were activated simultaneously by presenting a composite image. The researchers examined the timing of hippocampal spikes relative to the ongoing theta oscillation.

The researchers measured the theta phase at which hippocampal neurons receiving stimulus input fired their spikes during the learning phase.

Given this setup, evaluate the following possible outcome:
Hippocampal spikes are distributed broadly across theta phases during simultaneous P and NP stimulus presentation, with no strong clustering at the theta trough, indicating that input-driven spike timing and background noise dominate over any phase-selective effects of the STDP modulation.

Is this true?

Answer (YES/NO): NO